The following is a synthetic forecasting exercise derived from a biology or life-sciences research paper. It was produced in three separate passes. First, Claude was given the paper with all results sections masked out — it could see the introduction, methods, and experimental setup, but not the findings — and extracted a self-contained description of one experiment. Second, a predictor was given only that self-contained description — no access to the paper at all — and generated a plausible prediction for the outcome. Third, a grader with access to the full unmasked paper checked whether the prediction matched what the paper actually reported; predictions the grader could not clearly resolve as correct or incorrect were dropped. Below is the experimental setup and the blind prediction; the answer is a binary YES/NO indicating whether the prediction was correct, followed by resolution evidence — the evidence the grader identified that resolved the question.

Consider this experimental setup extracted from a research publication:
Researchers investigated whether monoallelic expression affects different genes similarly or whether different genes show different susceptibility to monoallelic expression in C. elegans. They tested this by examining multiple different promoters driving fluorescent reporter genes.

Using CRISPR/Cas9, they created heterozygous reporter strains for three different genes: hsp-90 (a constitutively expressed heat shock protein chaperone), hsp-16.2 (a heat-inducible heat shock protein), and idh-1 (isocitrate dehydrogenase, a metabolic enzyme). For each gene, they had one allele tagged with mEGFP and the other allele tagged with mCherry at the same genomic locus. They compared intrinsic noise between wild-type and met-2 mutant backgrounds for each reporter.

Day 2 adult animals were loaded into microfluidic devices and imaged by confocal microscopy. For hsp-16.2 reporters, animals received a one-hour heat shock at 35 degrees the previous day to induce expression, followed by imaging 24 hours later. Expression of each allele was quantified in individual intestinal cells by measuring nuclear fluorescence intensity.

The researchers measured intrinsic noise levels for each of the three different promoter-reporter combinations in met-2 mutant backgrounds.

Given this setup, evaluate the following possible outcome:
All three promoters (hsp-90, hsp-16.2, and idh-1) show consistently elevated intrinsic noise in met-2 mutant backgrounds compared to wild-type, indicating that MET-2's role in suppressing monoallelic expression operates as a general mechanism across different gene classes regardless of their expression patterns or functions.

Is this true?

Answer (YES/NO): NO